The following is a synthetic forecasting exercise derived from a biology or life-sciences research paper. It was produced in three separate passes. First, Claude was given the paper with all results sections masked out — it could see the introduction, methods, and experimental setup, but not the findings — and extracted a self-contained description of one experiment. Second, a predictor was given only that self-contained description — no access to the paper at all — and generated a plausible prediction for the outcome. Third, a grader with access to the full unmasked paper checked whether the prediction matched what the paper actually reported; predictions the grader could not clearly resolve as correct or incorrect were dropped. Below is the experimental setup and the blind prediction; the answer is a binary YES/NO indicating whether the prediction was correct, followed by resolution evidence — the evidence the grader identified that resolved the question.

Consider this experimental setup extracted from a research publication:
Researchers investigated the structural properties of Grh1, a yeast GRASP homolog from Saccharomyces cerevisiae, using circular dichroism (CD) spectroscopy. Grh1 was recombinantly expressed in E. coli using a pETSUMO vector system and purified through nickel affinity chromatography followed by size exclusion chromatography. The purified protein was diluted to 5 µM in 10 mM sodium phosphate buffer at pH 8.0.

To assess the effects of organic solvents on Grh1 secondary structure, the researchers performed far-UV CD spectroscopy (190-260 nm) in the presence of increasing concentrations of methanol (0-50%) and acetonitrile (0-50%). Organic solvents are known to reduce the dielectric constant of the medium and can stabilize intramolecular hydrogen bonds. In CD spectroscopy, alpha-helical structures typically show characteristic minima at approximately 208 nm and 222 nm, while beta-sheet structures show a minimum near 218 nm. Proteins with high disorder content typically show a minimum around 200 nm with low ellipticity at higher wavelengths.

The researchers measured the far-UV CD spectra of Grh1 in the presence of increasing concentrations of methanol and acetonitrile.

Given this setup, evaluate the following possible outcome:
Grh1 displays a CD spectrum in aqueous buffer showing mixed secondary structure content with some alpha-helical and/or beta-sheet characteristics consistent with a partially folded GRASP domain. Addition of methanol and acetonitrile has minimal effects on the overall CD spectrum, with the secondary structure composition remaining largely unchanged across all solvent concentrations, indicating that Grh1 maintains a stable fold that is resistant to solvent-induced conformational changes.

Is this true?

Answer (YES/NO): NO